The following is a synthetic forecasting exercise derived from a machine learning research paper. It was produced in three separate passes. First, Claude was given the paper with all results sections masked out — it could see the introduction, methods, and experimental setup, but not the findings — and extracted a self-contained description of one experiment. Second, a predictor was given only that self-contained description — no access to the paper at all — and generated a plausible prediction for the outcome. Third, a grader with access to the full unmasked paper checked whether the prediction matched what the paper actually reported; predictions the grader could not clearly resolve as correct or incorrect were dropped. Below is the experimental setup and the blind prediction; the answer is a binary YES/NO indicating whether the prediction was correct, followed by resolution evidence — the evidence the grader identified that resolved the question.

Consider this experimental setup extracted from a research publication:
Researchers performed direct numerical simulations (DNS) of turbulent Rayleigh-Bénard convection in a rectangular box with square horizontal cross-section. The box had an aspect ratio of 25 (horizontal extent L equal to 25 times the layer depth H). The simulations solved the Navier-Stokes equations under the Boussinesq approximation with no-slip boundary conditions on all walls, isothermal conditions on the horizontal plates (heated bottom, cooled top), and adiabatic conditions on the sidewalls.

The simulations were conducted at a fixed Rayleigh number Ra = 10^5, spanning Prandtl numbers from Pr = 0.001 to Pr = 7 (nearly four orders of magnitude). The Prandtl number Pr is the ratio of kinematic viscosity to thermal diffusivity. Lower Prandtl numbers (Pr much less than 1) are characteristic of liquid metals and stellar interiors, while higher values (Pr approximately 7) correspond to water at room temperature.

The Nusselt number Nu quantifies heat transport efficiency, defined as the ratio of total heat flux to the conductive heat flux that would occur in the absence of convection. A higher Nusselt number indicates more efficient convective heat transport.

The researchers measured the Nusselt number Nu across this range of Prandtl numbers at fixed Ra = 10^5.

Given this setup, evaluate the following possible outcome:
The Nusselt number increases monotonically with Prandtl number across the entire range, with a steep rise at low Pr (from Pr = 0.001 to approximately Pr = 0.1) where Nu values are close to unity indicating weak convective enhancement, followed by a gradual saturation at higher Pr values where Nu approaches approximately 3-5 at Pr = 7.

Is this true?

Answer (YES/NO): NO